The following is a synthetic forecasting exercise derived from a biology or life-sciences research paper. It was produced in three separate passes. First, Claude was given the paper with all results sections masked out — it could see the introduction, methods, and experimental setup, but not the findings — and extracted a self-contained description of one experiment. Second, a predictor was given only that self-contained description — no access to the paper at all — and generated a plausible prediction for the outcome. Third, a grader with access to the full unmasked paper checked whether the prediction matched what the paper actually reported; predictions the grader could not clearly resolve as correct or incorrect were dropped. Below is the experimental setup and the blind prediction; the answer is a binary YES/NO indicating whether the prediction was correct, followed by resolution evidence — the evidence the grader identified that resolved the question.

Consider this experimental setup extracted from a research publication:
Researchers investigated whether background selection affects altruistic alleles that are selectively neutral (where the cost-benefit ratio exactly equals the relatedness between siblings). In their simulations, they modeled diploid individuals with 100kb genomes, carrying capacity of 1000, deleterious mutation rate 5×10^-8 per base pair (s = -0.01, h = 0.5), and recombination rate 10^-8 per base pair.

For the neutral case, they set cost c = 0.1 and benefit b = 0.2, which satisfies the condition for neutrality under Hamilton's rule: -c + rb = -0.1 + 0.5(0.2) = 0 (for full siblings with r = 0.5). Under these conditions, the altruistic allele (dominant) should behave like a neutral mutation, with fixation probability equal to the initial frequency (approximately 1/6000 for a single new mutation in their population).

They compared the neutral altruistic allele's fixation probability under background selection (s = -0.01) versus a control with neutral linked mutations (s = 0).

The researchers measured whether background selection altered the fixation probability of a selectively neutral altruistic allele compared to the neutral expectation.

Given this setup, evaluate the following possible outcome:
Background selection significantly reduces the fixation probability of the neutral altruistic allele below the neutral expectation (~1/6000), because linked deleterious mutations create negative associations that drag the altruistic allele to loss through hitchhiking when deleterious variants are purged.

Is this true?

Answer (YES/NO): NO